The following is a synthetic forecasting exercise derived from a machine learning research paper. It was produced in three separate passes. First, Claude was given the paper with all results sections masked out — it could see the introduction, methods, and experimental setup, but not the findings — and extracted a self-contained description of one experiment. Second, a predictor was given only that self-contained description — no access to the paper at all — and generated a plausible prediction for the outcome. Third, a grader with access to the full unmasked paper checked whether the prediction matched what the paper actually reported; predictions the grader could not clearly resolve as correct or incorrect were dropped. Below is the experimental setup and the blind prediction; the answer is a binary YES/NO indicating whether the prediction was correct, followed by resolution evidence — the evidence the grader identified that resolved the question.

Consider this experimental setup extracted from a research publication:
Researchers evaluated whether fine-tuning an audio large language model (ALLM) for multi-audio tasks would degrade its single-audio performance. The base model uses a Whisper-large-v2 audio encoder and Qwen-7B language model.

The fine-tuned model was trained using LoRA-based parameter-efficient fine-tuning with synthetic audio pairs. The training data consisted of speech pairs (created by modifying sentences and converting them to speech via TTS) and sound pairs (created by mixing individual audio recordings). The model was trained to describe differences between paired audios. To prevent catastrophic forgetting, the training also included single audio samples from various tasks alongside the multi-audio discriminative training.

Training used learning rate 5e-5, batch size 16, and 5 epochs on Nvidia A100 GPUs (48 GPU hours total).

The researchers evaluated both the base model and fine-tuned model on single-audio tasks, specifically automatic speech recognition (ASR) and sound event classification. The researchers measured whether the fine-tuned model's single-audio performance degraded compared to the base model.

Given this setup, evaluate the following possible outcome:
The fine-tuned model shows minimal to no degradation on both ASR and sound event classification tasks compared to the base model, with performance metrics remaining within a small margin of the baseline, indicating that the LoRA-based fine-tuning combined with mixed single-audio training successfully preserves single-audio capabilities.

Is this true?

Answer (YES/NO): YES